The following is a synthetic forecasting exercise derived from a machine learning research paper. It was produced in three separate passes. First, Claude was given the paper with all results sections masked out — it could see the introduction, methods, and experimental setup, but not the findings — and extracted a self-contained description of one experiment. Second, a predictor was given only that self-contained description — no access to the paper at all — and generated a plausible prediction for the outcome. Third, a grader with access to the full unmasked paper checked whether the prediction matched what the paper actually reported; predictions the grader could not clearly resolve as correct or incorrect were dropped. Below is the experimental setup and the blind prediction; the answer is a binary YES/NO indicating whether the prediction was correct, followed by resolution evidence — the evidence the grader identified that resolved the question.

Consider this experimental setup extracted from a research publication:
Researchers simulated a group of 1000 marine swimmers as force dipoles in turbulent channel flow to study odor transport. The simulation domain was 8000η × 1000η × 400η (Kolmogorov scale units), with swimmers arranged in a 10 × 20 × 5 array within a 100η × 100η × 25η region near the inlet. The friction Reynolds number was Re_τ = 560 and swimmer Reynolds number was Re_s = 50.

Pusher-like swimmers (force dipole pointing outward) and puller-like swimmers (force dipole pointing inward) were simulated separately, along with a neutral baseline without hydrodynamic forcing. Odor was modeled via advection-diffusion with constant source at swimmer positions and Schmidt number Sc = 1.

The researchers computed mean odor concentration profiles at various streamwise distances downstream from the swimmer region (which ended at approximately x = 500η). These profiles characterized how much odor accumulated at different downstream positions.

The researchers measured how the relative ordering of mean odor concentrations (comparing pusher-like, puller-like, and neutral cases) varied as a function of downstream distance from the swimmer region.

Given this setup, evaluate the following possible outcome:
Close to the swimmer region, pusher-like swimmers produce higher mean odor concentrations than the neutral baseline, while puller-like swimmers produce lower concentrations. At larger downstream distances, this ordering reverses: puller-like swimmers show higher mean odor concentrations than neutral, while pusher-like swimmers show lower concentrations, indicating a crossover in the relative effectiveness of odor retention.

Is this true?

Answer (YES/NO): NO